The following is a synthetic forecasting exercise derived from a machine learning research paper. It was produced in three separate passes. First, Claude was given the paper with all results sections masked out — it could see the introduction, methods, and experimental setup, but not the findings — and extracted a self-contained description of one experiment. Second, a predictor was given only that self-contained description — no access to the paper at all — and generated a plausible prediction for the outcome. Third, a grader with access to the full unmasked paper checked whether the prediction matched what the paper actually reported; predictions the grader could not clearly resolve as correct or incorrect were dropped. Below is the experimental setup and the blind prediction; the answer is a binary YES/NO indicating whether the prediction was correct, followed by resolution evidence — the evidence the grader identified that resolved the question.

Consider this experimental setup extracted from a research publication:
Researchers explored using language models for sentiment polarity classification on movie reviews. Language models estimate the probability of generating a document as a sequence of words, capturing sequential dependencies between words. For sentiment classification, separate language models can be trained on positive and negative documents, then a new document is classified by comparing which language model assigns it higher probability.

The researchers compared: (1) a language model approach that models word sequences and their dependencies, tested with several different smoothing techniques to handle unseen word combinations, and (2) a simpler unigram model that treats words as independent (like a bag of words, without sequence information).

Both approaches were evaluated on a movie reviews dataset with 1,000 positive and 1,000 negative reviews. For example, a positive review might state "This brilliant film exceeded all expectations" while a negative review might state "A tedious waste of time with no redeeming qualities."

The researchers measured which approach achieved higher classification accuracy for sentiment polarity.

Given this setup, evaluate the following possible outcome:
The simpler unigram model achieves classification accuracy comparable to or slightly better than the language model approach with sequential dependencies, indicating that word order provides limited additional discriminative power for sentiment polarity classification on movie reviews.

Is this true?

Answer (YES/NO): YES